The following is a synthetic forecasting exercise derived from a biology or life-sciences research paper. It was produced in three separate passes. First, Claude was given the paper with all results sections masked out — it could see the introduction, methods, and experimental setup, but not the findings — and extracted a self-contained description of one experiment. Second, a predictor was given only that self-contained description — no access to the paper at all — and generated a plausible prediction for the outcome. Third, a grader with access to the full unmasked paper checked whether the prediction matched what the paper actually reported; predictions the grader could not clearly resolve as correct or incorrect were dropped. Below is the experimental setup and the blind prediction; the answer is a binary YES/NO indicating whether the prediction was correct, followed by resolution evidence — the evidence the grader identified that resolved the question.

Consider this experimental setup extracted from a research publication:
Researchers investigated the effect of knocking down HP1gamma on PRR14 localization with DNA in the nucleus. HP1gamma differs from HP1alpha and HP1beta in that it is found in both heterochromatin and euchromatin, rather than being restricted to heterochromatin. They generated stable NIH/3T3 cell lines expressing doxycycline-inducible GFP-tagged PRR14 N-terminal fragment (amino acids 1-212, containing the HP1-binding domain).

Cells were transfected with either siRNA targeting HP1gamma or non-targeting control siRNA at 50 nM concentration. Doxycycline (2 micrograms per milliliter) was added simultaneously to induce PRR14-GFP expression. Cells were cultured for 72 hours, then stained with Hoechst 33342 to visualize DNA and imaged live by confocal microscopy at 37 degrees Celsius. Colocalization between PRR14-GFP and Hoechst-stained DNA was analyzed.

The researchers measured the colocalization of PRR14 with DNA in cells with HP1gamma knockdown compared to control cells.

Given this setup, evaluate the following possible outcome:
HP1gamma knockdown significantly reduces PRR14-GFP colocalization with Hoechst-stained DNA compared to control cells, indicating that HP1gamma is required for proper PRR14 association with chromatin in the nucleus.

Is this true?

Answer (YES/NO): YES